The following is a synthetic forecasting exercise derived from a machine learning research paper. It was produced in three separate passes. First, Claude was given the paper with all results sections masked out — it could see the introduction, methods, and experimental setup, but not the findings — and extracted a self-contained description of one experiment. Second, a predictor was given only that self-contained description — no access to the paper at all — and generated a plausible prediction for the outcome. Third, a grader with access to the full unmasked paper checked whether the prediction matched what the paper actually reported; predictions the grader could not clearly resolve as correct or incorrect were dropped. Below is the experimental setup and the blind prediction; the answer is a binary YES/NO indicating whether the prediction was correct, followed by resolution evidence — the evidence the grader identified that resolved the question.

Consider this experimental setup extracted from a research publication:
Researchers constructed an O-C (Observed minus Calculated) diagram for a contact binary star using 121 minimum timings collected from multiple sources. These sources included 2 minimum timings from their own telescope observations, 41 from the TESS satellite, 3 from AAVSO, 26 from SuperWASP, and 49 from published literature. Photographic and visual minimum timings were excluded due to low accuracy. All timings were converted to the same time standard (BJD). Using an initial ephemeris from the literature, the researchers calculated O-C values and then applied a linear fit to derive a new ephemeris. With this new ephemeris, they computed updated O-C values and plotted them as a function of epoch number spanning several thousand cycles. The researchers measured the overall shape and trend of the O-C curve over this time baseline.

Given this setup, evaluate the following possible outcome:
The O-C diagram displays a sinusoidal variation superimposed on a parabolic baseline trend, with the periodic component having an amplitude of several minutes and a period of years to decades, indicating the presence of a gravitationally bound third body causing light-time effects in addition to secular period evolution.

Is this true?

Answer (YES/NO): NO